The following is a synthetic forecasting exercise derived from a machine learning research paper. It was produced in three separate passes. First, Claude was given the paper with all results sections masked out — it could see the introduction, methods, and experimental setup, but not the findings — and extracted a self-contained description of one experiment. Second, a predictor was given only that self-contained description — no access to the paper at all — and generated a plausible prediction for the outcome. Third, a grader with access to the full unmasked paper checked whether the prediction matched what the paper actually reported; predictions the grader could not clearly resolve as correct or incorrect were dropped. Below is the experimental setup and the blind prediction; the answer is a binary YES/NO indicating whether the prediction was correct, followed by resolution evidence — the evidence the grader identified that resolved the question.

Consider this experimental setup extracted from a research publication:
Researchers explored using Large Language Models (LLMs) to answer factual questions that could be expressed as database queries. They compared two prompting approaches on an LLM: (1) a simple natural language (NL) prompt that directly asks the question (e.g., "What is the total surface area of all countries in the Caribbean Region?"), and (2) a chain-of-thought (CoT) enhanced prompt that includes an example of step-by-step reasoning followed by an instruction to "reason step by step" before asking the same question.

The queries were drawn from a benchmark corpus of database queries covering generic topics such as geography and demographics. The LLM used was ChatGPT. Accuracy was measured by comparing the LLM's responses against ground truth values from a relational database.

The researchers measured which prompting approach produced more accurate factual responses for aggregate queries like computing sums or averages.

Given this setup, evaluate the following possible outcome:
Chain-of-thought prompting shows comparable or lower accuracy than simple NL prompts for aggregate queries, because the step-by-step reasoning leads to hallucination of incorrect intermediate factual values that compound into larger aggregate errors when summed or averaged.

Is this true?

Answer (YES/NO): NO